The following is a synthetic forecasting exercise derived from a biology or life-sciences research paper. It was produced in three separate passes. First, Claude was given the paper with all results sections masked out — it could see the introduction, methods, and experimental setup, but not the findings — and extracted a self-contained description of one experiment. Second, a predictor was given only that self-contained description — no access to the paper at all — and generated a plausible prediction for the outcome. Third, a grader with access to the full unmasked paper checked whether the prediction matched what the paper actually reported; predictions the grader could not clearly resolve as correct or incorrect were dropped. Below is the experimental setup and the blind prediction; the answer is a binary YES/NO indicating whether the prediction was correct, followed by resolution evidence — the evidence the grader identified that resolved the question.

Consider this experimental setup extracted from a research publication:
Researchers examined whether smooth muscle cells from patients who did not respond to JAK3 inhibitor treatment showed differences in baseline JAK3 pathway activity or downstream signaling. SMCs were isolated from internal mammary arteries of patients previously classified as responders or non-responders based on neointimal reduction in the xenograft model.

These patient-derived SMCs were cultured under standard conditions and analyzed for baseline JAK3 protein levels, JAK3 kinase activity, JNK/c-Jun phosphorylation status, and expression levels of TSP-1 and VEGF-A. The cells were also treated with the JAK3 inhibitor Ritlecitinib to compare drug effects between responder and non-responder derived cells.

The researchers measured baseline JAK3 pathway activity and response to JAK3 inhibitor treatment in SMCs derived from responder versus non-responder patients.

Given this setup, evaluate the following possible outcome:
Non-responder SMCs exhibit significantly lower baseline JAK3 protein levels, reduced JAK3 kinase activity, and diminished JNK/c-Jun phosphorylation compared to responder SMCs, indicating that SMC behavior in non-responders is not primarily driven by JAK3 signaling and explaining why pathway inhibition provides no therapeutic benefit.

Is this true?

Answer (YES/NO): NO